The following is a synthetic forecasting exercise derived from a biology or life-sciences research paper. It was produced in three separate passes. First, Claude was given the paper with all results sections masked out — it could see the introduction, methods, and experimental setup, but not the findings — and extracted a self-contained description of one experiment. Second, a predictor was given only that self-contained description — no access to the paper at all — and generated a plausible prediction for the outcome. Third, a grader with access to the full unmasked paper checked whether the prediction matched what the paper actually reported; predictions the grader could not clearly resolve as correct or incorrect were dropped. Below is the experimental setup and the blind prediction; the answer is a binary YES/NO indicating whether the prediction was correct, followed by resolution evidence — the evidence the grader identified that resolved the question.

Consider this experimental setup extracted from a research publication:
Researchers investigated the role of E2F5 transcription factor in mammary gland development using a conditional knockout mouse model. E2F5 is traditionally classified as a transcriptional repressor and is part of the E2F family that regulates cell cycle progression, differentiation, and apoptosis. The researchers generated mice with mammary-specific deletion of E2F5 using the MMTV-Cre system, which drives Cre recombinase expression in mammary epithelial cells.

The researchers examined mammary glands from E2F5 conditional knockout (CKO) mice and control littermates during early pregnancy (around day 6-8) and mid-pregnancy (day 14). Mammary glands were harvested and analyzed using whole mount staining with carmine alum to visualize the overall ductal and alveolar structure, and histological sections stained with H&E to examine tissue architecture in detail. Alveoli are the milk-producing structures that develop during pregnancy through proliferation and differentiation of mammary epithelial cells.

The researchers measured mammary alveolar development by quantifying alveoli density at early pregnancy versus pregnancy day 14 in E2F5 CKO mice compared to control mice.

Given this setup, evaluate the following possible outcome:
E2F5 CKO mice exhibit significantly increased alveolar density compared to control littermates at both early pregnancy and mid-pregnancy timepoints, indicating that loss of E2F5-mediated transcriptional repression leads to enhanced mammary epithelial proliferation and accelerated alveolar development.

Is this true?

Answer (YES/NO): NO